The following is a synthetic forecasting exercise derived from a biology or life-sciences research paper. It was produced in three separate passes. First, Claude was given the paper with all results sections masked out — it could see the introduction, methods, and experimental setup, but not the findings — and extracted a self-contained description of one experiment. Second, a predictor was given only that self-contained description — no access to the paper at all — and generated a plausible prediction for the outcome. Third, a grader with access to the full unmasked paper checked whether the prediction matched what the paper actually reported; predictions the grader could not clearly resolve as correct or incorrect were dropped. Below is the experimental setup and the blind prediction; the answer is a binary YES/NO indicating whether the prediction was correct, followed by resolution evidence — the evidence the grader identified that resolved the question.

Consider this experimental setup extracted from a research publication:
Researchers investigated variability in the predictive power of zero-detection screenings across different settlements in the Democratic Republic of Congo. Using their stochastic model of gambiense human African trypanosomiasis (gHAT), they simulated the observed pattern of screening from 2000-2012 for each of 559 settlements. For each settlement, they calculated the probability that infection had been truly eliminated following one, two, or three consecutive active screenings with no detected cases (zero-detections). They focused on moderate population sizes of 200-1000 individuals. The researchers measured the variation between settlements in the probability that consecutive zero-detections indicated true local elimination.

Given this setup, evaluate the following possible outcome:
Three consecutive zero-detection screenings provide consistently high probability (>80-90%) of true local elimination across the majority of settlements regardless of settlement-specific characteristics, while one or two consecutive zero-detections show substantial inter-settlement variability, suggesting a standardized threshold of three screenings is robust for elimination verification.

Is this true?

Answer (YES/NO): NO